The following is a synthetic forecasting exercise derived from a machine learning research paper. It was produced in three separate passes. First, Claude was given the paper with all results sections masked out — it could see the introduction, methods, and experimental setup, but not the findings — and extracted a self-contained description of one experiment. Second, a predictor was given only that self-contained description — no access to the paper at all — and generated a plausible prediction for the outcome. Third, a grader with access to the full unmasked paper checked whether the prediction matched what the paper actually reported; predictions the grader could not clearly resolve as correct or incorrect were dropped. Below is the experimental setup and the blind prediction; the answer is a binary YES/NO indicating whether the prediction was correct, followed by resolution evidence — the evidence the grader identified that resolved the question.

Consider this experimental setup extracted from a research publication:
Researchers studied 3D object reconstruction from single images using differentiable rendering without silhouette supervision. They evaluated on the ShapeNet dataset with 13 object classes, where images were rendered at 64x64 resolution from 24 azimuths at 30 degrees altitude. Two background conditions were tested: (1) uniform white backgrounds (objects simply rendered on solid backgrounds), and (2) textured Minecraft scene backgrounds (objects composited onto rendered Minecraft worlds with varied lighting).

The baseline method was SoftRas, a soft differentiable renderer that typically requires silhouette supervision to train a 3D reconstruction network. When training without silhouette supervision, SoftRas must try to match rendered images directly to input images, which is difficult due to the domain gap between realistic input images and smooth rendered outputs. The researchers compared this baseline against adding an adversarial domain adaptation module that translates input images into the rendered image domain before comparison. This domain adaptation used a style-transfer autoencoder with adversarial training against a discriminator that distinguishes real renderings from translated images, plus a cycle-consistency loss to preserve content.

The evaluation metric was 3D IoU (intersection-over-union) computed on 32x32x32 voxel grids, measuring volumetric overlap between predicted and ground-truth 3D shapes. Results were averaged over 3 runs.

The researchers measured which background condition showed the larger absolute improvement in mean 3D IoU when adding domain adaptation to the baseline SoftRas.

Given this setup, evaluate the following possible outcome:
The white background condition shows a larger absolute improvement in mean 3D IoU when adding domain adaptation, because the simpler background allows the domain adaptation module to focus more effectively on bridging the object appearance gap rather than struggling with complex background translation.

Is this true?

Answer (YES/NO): YES